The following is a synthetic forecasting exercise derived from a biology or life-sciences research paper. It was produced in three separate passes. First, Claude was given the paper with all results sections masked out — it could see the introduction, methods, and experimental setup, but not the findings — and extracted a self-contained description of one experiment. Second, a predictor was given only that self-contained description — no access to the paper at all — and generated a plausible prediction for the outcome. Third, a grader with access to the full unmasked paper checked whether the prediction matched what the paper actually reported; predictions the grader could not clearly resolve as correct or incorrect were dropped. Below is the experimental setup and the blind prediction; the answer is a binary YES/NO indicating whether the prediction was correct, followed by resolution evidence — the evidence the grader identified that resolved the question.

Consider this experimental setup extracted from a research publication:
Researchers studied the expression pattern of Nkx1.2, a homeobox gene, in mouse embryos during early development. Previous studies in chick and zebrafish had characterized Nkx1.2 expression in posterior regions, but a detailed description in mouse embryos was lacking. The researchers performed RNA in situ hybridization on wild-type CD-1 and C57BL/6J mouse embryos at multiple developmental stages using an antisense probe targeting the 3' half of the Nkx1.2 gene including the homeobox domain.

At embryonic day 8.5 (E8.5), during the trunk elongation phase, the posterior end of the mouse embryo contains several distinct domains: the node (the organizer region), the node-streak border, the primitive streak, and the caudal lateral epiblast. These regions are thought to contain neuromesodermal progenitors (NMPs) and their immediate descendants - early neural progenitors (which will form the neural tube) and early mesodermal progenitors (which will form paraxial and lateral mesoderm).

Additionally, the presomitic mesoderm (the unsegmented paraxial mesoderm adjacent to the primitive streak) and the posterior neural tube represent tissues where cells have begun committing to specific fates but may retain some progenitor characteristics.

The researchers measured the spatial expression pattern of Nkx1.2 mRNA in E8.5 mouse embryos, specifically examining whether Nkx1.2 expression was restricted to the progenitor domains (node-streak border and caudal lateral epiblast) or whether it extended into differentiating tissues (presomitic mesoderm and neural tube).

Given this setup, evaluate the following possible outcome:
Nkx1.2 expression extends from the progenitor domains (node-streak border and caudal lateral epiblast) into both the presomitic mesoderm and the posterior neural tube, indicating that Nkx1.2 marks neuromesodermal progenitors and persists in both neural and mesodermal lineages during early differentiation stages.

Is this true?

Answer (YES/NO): NO